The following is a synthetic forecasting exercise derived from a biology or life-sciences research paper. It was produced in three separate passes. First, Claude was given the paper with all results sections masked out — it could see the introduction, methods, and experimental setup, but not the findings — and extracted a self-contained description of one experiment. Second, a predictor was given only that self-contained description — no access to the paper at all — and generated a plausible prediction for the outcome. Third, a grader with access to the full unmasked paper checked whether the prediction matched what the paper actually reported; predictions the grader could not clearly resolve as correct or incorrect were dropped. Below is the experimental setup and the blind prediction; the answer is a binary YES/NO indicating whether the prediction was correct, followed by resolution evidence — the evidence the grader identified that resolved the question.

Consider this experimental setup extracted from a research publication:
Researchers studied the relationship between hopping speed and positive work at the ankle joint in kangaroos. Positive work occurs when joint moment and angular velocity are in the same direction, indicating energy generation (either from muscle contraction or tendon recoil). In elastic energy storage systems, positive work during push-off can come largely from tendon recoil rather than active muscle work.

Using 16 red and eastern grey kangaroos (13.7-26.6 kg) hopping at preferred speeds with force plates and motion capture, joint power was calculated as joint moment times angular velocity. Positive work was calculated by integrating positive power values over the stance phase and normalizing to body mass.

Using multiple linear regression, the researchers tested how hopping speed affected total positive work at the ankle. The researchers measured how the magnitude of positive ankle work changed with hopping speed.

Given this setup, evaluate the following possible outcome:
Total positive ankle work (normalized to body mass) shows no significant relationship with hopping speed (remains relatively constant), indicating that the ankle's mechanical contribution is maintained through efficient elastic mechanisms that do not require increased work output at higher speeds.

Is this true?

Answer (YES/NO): NO